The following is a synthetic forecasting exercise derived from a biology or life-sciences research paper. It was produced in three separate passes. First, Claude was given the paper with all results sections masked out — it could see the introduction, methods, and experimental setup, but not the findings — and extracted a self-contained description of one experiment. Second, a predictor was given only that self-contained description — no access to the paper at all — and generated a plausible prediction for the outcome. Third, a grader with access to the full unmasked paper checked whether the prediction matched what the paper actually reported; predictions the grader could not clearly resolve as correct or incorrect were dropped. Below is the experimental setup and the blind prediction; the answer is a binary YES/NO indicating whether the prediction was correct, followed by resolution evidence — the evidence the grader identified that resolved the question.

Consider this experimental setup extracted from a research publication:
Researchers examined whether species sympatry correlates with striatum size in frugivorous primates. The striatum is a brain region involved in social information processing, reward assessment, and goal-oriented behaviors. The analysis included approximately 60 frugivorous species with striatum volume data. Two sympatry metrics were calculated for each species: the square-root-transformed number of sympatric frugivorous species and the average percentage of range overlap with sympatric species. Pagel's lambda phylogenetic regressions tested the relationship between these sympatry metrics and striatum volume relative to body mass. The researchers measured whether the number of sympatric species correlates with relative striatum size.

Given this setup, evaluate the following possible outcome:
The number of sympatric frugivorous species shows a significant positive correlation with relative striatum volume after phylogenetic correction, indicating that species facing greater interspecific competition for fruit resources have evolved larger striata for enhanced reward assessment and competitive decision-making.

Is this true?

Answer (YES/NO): NO